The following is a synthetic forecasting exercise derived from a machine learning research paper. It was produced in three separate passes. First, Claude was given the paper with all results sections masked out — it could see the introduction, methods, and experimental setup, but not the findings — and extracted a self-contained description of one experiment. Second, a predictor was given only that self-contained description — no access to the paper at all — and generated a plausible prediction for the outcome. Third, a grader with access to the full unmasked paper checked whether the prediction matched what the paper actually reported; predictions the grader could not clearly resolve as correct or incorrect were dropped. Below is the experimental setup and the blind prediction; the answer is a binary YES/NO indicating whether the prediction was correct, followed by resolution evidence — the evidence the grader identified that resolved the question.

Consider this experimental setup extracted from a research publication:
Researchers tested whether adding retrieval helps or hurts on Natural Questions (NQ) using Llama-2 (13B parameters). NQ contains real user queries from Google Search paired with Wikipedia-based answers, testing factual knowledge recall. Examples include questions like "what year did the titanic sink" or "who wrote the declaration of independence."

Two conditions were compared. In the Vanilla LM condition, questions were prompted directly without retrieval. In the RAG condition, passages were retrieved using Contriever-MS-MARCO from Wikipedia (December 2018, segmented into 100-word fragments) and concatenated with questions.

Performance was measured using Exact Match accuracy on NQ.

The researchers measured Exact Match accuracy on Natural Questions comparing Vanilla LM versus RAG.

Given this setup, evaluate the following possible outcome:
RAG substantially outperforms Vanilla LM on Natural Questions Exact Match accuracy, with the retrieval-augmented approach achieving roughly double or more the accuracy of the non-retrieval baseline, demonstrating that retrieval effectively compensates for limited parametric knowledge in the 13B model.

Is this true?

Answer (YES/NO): NO